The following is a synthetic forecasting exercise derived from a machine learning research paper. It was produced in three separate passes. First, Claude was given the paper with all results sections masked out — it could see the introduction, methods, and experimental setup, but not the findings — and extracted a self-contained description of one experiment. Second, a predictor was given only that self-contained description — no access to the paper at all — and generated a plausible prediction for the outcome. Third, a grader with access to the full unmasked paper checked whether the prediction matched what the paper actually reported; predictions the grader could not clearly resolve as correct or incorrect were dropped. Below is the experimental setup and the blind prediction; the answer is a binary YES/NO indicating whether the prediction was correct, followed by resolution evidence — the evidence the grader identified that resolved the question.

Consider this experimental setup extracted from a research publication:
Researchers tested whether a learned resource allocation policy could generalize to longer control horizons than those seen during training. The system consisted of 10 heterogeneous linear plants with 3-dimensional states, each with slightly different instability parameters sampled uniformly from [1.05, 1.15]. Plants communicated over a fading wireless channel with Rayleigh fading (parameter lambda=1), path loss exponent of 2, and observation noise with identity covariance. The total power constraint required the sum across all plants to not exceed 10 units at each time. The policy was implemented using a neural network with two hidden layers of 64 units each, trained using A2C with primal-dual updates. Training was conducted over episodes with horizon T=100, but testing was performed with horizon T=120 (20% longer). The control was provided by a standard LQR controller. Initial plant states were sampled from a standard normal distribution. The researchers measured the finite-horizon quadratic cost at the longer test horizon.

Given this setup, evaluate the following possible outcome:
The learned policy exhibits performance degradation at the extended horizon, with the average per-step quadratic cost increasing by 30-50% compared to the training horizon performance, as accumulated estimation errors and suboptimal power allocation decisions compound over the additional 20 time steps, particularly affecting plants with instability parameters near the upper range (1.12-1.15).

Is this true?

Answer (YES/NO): NO